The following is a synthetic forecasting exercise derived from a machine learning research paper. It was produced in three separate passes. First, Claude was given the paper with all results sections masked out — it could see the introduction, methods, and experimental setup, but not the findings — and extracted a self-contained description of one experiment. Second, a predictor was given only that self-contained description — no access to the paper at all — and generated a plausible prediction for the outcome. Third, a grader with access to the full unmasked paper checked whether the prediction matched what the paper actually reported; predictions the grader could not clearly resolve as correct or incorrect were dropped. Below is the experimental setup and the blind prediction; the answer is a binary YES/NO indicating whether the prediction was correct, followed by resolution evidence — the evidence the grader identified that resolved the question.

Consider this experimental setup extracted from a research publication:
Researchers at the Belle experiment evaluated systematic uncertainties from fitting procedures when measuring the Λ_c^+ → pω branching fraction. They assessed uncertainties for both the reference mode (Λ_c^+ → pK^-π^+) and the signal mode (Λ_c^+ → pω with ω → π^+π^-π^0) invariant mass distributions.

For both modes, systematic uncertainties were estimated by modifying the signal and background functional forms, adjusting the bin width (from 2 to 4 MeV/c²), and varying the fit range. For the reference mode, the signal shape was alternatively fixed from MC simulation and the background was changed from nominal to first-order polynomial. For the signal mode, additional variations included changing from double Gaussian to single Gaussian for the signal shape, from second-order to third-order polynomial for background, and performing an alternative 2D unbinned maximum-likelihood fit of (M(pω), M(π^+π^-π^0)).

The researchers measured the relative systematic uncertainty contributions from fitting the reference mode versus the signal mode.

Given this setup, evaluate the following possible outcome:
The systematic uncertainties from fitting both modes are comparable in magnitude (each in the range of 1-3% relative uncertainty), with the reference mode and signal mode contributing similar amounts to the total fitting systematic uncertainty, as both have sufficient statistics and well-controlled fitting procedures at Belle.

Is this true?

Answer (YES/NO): NO